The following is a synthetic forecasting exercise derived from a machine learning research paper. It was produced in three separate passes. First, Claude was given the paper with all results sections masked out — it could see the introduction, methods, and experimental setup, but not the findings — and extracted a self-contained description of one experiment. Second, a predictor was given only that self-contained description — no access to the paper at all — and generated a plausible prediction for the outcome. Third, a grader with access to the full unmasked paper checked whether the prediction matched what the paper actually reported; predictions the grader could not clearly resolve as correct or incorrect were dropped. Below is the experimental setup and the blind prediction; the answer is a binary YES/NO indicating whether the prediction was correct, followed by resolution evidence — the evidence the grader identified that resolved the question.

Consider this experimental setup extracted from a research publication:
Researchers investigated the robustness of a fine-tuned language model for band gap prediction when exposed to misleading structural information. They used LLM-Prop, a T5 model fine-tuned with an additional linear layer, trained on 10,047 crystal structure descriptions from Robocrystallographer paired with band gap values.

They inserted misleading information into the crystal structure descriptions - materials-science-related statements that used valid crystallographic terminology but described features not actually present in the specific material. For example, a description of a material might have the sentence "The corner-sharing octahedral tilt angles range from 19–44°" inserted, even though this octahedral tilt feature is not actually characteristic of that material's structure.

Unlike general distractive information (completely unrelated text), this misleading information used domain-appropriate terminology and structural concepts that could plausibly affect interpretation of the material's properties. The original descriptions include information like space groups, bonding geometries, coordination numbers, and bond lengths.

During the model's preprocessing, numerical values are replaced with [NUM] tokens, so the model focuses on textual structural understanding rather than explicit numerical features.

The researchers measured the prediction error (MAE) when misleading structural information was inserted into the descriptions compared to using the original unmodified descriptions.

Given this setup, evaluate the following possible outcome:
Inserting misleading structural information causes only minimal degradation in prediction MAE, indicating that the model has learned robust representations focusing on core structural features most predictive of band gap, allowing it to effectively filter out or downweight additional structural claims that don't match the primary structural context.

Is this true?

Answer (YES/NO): NO